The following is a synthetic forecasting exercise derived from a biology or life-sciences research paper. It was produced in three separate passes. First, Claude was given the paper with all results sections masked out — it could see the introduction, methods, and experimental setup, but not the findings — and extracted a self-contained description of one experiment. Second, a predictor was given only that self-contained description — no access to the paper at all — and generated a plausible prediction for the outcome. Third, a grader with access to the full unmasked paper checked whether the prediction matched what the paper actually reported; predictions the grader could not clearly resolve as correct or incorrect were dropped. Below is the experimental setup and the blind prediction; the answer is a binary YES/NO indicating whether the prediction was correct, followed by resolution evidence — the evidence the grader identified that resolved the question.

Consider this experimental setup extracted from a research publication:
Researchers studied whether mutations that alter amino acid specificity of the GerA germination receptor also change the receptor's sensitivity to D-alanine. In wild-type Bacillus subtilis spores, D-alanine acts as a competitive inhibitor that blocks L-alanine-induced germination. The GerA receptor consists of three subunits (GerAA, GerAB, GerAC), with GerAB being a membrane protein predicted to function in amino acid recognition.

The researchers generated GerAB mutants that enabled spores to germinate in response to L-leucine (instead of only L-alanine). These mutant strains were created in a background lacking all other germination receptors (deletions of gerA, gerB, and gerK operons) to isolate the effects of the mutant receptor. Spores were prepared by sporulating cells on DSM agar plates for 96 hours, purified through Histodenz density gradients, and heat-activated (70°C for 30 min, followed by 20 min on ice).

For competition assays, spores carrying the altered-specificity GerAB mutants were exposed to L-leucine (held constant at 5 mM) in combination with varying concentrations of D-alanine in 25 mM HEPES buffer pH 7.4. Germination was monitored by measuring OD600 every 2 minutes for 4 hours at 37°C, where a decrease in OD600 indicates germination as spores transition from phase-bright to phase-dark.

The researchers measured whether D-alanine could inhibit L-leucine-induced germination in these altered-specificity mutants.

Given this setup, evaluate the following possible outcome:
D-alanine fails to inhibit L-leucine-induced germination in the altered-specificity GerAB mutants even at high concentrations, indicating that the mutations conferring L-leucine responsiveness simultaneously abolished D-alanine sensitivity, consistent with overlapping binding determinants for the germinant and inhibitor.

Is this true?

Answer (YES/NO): NO